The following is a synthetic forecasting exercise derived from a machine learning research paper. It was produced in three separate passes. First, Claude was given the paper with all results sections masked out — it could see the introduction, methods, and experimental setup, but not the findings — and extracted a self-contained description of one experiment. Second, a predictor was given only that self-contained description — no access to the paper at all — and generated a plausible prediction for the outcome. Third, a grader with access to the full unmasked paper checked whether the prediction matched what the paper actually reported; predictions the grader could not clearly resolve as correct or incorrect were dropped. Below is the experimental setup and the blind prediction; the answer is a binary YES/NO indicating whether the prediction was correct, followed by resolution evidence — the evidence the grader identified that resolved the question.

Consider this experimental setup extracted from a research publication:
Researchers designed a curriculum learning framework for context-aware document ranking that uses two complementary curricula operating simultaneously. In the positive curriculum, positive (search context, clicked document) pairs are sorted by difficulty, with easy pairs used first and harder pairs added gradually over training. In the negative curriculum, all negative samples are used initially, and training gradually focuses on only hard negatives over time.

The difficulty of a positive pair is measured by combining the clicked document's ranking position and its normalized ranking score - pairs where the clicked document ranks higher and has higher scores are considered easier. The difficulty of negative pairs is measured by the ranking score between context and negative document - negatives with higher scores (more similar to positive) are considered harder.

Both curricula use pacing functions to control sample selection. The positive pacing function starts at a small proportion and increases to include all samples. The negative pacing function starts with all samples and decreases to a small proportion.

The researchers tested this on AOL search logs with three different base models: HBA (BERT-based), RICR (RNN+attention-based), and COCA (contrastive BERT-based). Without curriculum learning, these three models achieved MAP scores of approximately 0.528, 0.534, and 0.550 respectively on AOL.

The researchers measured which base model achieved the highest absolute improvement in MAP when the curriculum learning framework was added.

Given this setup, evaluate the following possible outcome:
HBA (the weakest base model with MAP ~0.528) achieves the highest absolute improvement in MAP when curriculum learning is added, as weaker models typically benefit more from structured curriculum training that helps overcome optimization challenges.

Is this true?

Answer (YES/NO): YES